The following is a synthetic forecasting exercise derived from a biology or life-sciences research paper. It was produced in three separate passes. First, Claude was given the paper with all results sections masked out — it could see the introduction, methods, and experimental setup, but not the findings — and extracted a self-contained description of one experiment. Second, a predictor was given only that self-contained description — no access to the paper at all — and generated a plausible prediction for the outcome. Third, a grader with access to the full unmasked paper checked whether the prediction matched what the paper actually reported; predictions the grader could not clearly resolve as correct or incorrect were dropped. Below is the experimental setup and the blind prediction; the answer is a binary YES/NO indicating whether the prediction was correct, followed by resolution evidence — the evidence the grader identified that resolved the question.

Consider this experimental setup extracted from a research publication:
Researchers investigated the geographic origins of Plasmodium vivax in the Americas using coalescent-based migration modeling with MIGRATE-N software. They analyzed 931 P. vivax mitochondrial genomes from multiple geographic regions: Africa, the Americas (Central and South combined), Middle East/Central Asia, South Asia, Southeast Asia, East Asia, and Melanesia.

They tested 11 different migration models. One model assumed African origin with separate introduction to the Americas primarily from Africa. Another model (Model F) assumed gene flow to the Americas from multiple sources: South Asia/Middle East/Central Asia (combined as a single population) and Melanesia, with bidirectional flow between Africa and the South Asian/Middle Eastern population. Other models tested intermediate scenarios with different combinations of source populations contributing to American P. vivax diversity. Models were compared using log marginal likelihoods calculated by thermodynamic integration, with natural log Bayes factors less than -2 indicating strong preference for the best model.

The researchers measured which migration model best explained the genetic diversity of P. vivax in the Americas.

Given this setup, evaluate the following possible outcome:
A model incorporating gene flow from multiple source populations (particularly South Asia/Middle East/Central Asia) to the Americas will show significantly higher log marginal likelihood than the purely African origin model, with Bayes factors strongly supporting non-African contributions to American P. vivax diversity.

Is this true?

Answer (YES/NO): YES